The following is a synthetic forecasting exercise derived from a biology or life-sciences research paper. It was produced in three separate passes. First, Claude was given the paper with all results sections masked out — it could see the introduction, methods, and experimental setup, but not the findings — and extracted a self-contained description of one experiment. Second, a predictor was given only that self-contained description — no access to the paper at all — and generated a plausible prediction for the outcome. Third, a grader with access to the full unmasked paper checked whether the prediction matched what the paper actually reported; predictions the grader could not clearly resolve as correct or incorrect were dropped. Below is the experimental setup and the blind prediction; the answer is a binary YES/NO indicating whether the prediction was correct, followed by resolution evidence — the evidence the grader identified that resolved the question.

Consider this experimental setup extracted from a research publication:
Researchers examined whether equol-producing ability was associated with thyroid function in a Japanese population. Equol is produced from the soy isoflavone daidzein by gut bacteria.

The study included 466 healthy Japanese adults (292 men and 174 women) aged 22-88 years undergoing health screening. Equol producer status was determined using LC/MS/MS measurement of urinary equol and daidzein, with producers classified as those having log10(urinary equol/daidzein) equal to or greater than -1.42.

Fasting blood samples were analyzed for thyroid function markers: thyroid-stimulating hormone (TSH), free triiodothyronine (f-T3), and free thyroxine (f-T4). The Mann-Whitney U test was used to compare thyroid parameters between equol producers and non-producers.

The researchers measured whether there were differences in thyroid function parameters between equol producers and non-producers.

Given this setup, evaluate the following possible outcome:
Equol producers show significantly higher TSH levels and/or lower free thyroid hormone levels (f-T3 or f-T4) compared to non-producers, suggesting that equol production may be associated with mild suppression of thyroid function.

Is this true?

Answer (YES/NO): NO